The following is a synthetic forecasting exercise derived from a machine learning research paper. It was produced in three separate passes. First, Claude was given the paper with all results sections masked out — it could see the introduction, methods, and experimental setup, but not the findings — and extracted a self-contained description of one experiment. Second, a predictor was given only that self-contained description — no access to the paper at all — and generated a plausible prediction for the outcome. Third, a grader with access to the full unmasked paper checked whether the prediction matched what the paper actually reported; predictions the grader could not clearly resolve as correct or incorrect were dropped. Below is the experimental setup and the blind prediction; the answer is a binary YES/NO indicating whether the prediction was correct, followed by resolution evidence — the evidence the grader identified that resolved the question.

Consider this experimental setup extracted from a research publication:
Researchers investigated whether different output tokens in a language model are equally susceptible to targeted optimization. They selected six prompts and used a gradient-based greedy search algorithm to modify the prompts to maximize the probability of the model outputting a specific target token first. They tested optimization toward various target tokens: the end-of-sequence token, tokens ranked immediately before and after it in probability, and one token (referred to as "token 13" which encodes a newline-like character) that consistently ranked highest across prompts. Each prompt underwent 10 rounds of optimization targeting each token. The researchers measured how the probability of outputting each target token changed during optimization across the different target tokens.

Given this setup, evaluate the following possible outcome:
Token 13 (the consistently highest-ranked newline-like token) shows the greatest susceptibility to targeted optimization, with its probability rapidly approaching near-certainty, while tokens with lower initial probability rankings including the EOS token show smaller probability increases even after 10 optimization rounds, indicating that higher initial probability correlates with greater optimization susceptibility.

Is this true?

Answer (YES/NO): NO